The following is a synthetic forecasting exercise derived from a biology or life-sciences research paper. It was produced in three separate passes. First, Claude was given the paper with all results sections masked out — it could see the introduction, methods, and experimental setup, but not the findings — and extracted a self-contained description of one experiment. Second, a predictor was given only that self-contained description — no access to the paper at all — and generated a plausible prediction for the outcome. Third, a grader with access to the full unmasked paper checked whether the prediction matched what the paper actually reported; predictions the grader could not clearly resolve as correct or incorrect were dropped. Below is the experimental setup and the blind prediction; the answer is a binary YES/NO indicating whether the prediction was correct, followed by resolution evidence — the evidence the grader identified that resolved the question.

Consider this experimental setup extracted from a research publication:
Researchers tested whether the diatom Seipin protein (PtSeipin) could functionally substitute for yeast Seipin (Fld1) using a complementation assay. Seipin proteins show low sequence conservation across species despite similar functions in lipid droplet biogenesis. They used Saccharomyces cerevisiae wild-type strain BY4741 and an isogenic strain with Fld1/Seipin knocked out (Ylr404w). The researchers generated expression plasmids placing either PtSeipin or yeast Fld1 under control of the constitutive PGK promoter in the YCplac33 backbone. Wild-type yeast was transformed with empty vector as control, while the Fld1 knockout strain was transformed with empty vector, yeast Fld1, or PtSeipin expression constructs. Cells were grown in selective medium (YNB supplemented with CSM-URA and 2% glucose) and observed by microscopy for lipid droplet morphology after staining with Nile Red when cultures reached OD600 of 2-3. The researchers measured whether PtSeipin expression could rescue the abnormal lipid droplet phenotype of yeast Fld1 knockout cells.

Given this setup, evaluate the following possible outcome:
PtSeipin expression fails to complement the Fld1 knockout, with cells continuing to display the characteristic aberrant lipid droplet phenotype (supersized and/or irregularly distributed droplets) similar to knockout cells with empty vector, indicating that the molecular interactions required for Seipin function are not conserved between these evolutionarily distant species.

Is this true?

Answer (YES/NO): NO